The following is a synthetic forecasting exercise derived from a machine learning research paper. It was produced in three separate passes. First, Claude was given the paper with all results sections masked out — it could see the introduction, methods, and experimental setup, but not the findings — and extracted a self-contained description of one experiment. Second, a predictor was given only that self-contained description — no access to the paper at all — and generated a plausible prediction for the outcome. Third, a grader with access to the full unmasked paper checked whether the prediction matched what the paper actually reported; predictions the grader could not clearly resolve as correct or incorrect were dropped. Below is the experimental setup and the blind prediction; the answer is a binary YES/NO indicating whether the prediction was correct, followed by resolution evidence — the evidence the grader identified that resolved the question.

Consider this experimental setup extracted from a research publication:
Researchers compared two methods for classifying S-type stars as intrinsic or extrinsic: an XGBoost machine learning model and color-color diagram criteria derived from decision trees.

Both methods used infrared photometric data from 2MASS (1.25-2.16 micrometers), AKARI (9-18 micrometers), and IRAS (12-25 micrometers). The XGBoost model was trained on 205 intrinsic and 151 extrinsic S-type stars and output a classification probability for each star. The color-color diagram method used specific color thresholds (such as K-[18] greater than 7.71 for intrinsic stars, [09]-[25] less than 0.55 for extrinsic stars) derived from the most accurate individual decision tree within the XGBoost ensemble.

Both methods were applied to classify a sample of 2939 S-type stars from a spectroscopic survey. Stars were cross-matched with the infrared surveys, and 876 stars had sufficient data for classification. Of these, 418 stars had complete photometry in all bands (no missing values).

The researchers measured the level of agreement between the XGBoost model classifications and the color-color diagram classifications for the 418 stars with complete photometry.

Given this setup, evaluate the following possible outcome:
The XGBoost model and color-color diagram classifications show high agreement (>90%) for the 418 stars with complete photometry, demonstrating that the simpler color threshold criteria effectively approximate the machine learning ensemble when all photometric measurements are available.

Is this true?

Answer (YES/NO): YES